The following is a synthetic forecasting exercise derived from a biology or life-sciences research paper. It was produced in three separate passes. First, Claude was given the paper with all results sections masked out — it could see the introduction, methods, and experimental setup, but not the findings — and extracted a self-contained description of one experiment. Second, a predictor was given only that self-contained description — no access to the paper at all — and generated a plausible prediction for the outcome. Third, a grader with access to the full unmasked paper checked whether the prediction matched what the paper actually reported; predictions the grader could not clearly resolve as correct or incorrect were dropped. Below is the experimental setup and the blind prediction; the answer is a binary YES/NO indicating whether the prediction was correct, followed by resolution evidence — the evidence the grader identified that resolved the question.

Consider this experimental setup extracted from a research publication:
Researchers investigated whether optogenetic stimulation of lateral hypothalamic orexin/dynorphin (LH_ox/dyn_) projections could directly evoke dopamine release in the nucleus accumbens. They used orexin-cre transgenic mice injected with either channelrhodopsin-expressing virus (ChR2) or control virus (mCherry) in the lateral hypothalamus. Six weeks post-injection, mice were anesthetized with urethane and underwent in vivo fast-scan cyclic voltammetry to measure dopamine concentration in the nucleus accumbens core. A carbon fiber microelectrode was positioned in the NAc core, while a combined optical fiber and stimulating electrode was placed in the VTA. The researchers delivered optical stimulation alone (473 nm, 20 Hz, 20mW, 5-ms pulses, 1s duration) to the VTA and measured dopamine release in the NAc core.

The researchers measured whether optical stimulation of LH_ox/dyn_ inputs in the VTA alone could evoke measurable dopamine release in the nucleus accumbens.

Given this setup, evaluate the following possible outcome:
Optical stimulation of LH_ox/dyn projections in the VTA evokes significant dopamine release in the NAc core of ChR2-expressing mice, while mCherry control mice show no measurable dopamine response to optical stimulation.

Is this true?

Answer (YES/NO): NO